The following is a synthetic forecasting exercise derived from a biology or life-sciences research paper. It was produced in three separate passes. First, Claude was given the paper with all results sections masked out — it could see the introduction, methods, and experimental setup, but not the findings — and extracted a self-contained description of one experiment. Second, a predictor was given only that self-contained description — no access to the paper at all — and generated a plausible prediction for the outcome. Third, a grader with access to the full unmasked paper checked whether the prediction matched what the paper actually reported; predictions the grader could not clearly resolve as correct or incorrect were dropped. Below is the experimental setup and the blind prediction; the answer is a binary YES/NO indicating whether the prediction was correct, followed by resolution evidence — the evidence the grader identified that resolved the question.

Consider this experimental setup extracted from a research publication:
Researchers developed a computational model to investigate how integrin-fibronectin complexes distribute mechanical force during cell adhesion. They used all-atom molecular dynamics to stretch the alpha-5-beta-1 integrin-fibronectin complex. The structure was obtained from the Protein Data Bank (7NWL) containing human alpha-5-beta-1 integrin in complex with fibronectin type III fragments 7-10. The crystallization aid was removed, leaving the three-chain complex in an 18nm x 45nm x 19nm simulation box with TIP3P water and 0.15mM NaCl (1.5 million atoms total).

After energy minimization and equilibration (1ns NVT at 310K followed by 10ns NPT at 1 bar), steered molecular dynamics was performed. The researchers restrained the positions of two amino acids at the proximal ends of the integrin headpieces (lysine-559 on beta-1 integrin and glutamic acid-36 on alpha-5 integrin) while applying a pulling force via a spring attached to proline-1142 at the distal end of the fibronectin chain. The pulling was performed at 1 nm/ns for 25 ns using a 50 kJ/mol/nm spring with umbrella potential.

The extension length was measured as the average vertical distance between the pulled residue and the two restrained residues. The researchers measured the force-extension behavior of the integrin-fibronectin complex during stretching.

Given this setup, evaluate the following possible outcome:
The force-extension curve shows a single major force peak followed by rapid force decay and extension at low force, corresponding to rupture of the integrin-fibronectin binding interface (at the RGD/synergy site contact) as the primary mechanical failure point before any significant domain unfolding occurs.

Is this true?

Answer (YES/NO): NO